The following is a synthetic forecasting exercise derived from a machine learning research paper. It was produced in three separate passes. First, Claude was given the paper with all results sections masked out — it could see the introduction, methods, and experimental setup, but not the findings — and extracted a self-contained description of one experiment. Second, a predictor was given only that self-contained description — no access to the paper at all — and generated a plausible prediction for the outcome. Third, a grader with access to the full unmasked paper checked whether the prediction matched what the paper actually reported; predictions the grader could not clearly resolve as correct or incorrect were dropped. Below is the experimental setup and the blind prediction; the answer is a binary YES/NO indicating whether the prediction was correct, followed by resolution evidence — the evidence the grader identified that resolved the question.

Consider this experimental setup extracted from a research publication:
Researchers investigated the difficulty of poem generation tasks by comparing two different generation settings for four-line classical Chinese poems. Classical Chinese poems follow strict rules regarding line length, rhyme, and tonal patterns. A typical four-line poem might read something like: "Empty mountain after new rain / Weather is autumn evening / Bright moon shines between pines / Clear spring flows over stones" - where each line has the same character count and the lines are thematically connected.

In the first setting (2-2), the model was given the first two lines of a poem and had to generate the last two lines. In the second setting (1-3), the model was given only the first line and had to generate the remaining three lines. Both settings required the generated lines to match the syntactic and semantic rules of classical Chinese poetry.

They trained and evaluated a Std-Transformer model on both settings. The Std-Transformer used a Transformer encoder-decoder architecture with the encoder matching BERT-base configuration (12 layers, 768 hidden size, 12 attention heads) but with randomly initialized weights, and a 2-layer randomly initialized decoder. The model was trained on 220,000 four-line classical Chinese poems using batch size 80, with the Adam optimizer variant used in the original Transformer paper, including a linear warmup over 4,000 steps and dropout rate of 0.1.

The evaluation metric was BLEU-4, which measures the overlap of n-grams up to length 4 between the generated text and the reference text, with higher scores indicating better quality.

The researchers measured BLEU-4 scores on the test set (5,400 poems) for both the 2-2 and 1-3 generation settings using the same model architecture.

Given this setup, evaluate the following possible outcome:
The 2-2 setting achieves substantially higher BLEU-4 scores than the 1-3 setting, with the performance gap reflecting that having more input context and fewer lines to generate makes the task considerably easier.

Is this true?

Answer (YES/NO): YES